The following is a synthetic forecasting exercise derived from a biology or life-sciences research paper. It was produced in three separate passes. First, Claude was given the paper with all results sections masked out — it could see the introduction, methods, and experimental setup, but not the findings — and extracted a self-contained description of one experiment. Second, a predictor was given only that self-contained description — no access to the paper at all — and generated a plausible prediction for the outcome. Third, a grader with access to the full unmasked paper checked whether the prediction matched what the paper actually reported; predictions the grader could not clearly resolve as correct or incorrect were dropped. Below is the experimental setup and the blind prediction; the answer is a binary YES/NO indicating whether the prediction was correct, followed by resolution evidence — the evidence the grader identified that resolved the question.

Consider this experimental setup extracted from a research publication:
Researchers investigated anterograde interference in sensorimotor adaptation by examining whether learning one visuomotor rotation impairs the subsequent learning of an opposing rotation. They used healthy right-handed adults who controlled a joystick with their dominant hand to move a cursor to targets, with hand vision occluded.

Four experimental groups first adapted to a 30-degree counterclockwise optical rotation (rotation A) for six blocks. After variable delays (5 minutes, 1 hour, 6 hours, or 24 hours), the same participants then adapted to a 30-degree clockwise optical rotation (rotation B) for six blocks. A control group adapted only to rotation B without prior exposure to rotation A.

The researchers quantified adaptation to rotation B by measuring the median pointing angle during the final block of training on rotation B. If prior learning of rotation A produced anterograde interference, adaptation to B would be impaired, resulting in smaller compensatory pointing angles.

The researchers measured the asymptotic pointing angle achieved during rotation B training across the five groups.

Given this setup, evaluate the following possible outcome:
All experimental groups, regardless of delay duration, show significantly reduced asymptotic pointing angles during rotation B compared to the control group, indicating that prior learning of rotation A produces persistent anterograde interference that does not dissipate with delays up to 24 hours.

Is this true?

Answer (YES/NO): NO